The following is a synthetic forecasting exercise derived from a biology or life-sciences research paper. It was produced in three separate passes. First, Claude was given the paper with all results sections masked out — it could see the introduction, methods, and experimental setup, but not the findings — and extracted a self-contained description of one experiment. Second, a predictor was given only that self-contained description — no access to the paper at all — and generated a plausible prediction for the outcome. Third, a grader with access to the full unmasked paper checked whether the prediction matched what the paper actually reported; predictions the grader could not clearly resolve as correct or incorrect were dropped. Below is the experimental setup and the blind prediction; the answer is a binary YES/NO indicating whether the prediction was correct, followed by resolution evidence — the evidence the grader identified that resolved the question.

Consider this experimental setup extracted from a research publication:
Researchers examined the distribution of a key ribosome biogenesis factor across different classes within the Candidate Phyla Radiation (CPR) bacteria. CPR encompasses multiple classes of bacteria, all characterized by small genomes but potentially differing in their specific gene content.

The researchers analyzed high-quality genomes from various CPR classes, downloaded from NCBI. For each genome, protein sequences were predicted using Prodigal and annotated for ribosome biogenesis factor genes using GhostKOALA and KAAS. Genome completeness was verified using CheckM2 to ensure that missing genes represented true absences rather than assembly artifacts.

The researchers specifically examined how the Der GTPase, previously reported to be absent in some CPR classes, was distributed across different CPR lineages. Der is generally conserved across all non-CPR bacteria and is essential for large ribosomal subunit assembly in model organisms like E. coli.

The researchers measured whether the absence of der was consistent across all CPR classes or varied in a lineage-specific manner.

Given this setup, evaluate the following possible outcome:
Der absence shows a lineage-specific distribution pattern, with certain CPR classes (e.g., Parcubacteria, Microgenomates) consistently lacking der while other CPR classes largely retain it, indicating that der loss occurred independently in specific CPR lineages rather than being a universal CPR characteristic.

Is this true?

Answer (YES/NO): YES